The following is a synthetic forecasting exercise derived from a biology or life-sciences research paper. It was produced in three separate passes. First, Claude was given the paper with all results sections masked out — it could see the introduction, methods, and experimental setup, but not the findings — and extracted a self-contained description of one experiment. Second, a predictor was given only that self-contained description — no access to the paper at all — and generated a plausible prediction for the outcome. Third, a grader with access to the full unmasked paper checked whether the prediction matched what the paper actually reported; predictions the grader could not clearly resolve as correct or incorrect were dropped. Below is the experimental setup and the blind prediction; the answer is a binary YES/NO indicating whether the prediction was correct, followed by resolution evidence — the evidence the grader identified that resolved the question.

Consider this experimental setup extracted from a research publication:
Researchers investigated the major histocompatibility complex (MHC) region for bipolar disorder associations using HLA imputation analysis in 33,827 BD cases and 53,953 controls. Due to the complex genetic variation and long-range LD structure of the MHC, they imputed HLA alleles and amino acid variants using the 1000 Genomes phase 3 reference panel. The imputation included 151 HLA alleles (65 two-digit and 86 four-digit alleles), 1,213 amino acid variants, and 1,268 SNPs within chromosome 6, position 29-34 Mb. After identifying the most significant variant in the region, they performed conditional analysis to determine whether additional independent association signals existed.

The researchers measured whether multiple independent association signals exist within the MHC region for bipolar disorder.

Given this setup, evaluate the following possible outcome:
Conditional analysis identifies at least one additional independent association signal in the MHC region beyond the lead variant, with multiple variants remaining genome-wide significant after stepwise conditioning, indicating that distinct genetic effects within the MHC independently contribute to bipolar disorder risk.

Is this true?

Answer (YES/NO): NO